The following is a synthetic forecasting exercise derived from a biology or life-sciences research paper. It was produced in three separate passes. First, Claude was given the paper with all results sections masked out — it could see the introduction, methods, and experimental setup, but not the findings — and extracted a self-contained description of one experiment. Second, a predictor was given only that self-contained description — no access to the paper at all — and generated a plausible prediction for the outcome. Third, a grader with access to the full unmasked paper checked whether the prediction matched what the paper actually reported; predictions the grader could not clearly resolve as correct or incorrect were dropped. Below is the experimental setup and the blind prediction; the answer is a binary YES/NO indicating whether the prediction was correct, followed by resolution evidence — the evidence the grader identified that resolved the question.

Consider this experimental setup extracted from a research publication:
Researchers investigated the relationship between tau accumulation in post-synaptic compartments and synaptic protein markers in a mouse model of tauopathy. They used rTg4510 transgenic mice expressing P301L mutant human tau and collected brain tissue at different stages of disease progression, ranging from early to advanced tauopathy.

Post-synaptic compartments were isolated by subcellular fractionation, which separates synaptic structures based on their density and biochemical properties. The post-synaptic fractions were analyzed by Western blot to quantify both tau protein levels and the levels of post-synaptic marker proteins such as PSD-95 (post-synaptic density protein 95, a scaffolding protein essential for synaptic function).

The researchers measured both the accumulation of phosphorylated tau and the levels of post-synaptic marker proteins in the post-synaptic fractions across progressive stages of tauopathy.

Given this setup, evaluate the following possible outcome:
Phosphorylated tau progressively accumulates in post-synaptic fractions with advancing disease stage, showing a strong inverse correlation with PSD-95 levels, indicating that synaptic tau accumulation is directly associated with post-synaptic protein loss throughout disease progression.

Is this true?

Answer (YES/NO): NO